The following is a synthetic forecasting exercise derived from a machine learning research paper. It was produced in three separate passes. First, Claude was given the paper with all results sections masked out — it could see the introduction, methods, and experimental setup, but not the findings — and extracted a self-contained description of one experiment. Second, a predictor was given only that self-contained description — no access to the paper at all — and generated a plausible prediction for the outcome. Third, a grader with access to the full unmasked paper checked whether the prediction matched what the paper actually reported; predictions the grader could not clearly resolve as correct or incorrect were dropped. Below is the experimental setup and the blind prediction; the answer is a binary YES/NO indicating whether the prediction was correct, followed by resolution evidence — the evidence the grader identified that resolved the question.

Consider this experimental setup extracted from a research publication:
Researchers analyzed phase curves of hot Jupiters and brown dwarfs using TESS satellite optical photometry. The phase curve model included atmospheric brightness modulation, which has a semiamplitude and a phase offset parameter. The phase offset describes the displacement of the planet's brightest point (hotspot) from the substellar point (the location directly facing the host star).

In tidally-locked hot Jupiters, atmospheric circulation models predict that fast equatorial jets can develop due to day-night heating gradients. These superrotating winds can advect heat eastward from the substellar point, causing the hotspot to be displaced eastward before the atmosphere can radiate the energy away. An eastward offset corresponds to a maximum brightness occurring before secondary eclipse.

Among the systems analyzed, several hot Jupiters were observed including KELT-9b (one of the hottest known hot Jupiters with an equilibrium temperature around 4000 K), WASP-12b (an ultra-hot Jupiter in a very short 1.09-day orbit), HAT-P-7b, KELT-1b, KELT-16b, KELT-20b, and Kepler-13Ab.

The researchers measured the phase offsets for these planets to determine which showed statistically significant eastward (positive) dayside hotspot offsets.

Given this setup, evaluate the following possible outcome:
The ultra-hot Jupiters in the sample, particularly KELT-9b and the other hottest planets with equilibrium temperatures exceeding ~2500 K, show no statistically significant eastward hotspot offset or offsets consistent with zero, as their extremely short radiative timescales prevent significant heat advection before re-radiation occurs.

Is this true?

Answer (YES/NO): NO